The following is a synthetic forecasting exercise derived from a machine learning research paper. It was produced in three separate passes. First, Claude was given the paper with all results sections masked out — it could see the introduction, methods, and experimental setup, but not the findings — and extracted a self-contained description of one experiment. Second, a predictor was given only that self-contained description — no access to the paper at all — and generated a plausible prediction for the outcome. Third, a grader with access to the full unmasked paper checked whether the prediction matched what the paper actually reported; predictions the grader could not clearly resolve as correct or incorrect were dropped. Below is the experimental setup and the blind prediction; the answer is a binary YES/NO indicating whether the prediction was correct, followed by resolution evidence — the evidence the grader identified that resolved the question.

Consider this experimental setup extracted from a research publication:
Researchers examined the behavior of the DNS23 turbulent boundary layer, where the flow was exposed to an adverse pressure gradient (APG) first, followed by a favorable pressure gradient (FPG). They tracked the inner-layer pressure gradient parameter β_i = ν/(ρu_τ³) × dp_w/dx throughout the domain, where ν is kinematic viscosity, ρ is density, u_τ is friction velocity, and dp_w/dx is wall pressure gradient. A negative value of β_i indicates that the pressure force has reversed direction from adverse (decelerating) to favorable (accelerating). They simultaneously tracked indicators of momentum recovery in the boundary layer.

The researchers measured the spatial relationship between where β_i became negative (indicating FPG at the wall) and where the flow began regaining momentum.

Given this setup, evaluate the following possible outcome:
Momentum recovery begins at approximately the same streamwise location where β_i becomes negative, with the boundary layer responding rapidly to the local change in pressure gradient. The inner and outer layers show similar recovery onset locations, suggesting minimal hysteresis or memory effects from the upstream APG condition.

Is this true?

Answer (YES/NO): NO